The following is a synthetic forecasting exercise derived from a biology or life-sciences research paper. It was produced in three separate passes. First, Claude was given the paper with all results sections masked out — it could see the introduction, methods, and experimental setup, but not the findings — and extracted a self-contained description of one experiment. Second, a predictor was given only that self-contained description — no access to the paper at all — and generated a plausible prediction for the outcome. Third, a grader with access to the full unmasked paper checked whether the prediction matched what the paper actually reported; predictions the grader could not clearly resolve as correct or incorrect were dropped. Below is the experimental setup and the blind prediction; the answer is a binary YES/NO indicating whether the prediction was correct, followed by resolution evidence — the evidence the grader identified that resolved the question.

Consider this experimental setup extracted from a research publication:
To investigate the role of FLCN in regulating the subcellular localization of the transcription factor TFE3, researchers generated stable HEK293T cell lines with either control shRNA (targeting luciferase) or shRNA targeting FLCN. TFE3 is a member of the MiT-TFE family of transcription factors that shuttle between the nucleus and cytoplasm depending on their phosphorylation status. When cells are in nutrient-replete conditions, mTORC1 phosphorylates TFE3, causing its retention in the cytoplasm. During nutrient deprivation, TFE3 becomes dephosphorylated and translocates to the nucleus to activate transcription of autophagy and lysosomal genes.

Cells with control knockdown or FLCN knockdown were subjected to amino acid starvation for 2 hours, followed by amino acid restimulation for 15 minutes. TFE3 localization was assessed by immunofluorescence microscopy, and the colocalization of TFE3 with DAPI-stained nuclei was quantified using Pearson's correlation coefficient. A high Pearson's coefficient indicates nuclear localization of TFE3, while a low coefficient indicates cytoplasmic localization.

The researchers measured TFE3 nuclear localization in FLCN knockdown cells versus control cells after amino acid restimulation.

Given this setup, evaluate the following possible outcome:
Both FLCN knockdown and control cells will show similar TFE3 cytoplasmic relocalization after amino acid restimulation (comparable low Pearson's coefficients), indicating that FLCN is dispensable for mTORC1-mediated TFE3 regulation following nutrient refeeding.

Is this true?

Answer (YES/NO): NO